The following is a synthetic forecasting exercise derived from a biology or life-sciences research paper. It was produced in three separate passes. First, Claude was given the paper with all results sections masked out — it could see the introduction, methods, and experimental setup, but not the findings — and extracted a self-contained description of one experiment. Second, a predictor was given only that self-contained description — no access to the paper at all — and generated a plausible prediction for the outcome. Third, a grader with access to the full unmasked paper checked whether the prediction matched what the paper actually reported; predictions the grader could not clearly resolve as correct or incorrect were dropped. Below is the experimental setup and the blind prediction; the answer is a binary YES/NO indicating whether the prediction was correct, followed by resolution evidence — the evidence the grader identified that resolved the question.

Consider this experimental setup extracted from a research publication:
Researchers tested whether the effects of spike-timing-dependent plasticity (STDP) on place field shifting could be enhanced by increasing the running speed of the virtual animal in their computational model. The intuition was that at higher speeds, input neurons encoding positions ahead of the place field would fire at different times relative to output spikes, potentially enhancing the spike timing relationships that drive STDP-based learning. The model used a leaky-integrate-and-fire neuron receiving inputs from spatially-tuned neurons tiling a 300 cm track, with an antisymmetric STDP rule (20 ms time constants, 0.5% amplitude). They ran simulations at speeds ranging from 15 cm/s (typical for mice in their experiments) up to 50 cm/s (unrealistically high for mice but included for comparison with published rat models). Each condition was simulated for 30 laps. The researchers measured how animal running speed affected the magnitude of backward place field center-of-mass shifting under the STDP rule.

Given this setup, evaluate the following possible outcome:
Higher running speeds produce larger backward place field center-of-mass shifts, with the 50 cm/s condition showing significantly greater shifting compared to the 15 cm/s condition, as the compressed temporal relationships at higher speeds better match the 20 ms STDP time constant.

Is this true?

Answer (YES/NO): NO